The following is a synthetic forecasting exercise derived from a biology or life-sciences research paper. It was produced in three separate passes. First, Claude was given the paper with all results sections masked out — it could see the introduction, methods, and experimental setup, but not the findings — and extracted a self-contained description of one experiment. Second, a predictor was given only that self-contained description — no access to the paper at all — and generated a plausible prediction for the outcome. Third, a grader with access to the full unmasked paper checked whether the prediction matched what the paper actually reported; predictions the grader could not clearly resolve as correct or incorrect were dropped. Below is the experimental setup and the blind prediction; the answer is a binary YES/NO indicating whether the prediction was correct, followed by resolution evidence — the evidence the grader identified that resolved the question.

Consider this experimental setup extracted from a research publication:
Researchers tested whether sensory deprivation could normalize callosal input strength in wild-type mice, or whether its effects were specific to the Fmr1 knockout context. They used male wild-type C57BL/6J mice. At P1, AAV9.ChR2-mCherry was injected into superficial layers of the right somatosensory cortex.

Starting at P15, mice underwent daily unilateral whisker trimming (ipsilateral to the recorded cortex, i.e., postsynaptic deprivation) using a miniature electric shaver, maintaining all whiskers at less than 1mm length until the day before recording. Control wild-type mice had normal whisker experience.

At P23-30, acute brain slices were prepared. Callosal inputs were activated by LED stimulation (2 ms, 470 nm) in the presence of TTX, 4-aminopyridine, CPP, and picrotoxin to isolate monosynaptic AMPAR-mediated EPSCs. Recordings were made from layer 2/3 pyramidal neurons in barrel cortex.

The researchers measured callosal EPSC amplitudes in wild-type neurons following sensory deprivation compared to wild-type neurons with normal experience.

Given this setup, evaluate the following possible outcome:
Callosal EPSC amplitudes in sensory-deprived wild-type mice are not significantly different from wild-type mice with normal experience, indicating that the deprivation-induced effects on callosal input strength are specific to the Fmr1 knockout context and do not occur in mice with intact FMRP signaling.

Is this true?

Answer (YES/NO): YES